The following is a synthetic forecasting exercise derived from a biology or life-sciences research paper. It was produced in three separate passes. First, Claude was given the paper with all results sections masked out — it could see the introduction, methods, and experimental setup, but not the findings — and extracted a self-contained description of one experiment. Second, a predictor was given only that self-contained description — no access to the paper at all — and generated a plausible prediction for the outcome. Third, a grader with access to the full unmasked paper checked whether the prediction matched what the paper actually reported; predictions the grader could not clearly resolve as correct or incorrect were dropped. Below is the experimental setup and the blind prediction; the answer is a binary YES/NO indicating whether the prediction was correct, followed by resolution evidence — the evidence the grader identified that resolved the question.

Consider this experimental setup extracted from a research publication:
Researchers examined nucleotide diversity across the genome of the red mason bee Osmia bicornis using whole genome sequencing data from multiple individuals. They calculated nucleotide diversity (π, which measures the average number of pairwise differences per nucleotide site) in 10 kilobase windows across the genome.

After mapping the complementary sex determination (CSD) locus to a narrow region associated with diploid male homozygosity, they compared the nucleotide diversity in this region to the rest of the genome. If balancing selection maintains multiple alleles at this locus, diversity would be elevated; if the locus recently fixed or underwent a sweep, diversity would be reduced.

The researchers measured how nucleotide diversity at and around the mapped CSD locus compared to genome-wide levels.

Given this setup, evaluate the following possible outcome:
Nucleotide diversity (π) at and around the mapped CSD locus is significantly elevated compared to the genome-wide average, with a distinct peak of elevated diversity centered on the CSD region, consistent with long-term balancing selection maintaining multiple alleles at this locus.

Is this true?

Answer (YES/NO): YES